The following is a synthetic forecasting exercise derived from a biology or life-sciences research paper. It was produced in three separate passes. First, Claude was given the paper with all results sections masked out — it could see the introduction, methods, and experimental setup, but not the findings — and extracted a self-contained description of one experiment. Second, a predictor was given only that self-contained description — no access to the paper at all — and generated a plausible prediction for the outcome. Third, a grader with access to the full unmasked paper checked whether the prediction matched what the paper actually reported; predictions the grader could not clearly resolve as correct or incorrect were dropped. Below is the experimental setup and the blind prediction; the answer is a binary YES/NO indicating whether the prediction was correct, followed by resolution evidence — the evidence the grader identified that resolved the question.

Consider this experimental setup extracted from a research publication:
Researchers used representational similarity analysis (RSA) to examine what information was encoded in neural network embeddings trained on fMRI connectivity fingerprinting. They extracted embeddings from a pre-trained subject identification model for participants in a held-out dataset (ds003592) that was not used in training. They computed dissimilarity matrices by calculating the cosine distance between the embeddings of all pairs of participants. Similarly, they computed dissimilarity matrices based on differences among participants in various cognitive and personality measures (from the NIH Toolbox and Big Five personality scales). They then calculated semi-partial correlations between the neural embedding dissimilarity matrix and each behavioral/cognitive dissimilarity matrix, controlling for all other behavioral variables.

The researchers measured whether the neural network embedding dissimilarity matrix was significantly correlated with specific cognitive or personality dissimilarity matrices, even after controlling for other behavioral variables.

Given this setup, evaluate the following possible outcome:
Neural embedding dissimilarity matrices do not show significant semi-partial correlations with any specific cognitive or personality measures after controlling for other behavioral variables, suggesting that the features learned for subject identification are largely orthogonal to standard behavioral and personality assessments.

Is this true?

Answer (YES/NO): NO